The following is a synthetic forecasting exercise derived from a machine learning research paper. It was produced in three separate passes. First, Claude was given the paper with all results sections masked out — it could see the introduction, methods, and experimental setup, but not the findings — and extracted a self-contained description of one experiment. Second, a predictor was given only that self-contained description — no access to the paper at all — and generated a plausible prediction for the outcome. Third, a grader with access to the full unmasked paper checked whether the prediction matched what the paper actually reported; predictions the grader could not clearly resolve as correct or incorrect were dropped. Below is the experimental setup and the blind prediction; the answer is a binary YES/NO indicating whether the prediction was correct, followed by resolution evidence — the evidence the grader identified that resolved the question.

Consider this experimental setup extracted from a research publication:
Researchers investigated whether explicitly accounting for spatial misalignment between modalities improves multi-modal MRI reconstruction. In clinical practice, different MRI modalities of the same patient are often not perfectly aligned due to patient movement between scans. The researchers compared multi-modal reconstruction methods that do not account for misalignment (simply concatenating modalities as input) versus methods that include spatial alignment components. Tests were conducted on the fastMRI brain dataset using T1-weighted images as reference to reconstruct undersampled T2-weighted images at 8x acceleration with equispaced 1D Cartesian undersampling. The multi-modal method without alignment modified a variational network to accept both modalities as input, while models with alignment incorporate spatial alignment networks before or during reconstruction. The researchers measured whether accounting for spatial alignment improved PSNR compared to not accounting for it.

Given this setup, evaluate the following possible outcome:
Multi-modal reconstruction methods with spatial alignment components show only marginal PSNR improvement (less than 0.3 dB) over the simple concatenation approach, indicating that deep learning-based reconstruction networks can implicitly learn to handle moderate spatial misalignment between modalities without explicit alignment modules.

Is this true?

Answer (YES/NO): NO